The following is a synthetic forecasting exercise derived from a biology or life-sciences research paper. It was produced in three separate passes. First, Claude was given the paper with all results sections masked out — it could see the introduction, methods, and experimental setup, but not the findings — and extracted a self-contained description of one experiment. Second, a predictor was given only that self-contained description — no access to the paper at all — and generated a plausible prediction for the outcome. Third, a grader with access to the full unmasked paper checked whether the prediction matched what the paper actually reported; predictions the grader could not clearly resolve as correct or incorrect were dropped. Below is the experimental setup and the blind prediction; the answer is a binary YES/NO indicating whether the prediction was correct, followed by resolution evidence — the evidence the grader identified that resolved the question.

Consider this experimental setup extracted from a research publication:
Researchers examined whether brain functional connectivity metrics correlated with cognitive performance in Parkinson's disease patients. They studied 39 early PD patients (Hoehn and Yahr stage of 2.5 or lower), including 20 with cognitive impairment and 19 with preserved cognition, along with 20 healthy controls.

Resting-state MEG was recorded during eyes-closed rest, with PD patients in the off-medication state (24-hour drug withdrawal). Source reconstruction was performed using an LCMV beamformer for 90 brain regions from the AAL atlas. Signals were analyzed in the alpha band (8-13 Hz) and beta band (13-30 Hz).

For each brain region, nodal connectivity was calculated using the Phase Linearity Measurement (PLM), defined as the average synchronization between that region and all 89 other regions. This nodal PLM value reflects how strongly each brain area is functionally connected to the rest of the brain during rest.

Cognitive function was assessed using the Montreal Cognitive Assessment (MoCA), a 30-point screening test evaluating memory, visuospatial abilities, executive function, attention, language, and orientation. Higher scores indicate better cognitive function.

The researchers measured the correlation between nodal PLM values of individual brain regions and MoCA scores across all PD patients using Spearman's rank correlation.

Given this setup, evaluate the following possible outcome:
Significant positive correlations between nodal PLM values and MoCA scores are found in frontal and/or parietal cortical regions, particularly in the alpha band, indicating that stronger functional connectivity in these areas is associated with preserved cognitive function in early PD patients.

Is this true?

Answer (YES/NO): NO